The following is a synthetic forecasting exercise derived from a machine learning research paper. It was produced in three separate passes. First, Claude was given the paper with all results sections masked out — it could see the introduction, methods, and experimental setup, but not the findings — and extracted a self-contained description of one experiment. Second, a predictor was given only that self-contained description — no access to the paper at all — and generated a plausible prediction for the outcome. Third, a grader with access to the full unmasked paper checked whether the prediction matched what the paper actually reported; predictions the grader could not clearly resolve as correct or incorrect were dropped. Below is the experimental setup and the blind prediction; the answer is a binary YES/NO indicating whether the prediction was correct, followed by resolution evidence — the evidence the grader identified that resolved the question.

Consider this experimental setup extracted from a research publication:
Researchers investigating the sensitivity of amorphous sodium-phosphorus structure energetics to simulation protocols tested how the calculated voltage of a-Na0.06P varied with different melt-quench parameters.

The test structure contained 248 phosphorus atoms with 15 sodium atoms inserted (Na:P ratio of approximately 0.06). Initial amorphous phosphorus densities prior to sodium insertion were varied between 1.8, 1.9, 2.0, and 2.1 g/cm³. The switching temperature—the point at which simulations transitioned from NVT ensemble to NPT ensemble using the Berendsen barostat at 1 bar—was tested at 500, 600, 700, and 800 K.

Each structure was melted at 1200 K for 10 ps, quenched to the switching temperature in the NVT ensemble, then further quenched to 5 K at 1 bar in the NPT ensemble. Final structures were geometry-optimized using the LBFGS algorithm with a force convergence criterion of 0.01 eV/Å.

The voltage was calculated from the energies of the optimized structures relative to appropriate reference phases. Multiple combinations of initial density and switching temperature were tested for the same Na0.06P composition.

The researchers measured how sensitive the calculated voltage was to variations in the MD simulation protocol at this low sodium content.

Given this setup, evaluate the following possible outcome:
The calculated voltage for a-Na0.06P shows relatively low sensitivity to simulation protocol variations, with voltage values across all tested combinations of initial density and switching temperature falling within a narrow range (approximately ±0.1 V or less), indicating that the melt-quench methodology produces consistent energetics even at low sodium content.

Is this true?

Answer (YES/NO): NO